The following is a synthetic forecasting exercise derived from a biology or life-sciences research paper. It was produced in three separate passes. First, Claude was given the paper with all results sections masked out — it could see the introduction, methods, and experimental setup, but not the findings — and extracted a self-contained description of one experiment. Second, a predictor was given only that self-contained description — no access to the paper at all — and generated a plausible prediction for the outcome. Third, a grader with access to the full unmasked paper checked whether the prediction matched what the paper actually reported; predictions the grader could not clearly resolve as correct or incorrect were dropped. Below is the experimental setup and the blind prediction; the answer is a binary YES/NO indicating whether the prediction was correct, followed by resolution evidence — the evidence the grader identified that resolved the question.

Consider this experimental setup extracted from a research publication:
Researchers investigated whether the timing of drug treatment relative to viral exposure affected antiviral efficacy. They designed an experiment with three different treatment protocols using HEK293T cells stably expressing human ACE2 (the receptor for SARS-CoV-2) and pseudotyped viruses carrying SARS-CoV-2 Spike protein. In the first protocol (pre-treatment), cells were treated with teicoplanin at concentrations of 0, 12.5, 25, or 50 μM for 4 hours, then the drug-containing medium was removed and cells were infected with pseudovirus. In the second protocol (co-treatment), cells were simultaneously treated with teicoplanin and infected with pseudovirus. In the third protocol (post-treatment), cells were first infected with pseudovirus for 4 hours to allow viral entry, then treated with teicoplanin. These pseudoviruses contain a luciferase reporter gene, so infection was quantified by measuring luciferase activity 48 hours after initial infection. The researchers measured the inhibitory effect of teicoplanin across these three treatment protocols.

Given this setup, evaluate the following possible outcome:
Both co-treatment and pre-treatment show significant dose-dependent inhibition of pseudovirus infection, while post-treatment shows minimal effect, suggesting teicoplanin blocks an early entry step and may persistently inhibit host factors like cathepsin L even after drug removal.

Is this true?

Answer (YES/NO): YES